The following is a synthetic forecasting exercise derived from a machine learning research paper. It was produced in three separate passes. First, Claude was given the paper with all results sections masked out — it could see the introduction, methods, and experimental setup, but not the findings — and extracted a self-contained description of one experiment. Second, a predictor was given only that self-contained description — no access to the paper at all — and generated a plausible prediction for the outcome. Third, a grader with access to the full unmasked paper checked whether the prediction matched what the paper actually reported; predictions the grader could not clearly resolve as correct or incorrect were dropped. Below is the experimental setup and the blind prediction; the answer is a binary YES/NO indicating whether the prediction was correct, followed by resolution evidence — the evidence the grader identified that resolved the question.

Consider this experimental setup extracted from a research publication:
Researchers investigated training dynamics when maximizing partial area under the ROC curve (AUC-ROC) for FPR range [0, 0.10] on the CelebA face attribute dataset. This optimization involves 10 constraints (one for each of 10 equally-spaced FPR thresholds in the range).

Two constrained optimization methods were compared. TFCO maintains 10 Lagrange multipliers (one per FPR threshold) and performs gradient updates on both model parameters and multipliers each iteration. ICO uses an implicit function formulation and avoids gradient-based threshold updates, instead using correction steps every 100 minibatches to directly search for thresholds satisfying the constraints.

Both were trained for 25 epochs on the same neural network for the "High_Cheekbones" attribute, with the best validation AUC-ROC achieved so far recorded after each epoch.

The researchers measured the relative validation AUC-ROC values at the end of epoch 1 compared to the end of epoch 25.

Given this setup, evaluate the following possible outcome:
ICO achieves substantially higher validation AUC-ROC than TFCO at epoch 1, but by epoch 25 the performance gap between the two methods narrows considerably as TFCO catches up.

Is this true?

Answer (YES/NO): NO